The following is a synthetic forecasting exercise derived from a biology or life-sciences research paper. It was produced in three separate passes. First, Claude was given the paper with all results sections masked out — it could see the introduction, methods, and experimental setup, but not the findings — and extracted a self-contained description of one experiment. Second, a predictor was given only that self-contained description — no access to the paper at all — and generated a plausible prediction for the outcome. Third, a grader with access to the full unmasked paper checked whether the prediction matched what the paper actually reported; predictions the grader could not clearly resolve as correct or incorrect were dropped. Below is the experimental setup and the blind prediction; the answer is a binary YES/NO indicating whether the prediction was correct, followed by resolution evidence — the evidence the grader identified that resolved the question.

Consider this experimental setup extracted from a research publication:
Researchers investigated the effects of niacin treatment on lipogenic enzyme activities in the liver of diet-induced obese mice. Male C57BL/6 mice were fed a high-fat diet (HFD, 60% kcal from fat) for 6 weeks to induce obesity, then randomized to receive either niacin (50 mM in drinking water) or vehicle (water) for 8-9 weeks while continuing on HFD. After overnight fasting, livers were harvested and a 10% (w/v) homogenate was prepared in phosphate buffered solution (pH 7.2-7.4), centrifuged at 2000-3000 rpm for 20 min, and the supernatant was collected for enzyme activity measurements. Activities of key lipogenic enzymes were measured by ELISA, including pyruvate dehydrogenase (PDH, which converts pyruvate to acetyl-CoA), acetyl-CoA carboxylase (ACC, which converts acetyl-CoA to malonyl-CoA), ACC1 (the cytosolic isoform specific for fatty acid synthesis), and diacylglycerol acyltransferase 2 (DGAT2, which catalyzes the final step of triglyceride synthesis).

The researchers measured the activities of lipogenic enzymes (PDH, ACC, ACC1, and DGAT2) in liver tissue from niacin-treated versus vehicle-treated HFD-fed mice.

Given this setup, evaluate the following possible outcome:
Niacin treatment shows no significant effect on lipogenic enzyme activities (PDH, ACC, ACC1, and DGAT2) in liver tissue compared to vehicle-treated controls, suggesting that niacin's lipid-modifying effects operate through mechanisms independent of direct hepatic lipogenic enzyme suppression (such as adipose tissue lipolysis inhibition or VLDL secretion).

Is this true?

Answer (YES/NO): NO